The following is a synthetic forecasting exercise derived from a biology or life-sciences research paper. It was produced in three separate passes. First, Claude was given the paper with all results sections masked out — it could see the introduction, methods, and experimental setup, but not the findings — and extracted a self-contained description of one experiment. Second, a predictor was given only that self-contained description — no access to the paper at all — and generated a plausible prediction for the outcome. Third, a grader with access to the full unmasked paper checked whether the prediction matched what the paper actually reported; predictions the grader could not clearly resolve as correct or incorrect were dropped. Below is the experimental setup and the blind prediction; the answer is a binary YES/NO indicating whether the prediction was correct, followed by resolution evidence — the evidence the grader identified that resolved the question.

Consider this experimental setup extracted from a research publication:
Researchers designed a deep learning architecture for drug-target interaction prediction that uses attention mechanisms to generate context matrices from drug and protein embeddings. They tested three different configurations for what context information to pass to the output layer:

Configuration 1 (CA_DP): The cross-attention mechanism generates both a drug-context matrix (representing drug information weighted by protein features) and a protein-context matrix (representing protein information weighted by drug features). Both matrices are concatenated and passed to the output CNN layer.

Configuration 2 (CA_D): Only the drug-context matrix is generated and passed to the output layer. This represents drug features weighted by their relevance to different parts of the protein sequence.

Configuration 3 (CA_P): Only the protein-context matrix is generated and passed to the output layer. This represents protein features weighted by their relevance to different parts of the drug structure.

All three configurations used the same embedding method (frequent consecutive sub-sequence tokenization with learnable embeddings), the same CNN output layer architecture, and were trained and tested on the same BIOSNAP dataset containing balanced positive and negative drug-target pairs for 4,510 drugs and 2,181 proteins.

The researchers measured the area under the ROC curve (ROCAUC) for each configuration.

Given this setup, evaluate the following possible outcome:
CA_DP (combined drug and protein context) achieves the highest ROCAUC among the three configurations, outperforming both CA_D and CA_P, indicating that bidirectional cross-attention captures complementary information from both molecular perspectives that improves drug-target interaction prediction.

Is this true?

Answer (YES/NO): NO